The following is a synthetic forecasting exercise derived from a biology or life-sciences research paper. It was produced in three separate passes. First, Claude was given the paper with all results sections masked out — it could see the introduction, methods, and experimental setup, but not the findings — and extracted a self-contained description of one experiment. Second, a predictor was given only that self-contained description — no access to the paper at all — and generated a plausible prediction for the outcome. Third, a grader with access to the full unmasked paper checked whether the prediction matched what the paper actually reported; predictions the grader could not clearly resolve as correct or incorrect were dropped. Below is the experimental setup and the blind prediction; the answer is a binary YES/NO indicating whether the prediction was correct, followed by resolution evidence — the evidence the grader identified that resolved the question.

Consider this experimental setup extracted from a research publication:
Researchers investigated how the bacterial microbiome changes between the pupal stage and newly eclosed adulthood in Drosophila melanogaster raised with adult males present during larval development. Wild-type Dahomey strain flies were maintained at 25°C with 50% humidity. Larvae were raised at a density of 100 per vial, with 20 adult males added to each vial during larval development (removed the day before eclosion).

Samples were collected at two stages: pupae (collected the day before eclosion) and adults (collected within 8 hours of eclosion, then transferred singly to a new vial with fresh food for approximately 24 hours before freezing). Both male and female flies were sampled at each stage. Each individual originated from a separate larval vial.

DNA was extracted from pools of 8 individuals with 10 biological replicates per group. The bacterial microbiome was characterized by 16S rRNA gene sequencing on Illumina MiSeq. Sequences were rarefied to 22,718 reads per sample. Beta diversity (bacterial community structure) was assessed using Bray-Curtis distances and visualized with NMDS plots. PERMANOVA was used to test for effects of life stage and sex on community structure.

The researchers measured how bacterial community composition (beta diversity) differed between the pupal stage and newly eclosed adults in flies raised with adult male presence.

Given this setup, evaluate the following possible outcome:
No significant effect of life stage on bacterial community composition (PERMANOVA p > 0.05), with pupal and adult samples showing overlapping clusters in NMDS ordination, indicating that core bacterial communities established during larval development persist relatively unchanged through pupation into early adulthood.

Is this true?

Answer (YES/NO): NO